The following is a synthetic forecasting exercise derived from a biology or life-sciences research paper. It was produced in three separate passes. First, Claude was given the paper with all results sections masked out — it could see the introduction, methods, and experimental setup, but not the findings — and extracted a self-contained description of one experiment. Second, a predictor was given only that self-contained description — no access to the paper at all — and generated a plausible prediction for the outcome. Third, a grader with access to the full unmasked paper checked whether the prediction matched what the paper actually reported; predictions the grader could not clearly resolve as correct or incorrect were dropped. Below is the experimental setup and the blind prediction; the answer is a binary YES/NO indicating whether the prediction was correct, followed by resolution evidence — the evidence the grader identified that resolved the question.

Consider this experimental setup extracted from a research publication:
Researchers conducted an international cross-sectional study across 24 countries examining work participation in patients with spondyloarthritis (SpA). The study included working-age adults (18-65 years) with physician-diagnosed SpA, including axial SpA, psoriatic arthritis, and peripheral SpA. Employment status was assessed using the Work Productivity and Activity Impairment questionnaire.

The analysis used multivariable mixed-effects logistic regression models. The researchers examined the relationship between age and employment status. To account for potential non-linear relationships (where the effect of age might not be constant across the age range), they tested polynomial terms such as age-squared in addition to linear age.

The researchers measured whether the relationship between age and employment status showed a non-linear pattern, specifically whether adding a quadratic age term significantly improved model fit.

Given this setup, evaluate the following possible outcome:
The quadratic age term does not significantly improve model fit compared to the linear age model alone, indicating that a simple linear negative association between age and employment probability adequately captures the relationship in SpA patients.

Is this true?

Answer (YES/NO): NO